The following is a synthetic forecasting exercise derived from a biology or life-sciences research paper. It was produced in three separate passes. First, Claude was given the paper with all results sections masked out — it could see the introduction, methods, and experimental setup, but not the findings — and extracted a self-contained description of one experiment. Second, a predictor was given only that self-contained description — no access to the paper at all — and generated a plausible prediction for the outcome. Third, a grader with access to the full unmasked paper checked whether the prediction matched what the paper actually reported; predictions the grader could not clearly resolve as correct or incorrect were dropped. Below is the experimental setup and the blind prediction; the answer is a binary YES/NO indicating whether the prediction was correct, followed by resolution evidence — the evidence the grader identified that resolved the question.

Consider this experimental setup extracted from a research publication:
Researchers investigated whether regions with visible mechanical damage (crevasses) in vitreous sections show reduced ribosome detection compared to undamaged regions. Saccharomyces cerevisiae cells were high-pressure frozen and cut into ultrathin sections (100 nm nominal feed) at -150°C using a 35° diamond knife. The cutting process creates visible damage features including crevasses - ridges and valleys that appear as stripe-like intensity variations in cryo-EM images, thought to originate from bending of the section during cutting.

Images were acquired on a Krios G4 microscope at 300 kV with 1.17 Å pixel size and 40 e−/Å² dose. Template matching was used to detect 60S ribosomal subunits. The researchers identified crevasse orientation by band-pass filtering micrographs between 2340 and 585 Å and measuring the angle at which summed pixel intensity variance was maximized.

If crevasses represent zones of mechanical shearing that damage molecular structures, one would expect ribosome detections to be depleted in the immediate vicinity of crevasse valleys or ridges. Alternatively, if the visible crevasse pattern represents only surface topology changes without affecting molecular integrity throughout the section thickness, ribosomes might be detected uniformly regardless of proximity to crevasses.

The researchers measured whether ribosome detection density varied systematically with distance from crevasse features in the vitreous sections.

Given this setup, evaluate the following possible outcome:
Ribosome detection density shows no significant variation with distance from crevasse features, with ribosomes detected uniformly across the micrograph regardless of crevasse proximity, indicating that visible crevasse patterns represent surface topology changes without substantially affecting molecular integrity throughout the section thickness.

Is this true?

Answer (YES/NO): NO